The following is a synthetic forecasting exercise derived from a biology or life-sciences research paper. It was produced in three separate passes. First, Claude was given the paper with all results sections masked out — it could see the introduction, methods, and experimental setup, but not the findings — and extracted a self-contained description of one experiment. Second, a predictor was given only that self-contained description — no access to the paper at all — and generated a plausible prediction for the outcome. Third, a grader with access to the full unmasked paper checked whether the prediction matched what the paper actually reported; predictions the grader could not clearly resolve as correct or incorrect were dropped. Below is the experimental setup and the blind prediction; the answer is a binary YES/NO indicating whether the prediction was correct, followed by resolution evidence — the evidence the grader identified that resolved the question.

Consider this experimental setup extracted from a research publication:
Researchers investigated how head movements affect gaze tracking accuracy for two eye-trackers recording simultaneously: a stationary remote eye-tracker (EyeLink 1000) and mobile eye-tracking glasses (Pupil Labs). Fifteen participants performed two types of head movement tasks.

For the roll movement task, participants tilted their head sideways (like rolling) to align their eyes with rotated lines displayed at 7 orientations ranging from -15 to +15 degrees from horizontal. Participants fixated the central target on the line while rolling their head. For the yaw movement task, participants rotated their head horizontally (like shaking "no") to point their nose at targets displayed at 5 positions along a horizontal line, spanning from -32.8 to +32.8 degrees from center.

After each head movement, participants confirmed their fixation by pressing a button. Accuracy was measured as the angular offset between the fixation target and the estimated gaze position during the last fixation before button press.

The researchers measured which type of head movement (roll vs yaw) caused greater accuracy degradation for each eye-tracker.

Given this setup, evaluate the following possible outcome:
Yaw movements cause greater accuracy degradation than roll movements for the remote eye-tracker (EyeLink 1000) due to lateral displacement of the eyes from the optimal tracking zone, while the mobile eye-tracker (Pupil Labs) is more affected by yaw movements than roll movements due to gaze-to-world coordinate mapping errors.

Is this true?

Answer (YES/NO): NO